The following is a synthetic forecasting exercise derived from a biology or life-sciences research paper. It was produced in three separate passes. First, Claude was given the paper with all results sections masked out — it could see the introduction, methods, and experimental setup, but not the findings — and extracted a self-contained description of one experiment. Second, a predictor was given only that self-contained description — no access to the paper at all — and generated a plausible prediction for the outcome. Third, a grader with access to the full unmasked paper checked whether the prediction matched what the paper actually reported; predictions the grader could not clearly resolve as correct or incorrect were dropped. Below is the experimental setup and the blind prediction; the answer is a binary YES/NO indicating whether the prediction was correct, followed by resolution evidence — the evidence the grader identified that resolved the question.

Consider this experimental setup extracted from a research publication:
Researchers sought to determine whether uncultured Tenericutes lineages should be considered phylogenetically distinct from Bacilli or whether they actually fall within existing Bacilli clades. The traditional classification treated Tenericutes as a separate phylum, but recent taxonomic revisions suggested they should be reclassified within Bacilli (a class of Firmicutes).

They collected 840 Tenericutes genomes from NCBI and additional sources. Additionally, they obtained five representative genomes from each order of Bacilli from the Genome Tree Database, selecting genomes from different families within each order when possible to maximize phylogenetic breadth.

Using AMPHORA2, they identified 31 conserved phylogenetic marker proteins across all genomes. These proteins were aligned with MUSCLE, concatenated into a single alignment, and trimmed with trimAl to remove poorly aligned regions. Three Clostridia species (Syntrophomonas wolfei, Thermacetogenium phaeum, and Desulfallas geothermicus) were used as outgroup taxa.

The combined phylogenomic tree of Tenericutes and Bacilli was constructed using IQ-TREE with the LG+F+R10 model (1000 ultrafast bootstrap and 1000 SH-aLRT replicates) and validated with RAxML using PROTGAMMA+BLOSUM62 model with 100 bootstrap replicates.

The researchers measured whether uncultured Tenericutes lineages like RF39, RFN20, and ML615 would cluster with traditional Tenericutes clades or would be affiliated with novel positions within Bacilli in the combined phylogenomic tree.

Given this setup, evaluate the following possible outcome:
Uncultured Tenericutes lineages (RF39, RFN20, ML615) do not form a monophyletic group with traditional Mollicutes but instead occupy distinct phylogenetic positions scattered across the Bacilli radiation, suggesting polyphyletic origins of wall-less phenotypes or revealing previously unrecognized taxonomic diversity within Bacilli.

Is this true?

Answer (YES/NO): NO